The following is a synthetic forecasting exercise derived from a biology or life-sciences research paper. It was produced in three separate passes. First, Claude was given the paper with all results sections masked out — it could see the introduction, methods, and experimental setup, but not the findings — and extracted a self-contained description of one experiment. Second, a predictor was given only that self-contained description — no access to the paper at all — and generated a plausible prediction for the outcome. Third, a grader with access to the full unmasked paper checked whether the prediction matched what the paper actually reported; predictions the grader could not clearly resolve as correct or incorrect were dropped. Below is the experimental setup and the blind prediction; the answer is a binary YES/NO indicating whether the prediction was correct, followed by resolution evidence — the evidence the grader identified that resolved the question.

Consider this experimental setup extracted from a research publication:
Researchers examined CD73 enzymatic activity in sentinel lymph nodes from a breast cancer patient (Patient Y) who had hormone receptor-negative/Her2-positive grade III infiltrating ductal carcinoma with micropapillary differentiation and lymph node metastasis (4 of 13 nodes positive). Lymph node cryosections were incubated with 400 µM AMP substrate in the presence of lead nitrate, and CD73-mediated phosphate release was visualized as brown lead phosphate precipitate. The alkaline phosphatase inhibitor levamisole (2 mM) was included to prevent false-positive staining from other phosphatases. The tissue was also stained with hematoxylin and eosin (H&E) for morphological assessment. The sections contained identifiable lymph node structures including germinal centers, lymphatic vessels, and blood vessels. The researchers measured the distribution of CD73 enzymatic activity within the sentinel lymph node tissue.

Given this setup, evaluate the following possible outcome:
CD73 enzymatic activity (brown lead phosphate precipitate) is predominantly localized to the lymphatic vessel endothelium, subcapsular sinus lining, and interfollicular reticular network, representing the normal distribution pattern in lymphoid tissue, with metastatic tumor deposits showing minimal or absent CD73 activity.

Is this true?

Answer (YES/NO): NO